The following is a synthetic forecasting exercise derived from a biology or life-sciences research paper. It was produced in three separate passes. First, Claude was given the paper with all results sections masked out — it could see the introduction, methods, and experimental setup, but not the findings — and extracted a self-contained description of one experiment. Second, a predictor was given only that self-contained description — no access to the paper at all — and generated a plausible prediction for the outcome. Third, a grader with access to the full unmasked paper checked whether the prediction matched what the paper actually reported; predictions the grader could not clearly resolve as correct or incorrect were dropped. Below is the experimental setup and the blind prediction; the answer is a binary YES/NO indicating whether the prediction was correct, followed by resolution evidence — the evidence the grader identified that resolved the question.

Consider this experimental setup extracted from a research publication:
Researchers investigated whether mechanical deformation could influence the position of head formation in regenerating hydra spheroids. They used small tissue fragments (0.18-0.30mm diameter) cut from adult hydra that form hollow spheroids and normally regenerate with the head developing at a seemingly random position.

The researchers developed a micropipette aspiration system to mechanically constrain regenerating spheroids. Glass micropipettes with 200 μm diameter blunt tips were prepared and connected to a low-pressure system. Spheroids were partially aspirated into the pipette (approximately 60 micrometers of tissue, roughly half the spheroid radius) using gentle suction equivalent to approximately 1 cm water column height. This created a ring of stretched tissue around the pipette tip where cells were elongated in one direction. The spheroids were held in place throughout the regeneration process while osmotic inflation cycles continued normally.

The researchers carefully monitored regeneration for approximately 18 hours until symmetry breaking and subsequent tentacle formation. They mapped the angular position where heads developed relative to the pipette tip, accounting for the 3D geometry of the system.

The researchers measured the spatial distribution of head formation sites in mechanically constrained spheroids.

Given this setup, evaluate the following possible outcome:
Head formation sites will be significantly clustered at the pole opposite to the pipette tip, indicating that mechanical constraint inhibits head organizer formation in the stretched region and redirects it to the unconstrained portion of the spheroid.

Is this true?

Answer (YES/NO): NO